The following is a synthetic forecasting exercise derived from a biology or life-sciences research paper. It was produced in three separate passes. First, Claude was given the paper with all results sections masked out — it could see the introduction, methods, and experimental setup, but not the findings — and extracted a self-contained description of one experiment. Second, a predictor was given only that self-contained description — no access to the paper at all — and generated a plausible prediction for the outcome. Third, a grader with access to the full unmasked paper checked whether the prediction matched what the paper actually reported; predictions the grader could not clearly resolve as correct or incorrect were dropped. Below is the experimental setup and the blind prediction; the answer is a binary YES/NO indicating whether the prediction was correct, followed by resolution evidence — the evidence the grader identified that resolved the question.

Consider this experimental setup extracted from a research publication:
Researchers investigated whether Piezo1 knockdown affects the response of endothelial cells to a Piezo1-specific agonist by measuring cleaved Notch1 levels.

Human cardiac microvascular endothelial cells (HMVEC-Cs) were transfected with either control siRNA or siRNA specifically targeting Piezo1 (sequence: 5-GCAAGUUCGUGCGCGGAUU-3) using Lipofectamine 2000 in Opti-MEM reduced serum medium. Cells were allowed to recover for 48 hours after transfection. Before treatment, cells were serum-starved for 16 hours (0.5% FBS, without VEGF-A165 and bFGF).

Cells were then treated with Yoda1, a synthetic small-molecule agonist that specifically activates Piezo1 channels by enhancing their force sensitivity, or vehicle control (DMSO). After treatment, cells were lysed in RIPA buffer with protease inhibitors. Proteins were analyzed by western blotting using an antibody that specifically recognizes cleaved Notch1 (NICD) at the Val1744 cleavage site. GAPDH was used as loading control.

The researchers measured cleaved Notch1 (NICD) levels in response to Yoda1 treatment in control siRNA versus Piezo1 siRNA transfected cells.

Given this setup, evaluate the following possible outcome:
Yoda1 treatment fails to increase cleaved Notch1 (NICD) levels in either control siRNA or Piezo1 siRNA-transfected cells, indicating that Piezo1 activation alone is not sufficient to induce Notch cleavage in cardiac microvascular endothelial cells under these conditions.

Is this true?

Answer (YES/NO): NO